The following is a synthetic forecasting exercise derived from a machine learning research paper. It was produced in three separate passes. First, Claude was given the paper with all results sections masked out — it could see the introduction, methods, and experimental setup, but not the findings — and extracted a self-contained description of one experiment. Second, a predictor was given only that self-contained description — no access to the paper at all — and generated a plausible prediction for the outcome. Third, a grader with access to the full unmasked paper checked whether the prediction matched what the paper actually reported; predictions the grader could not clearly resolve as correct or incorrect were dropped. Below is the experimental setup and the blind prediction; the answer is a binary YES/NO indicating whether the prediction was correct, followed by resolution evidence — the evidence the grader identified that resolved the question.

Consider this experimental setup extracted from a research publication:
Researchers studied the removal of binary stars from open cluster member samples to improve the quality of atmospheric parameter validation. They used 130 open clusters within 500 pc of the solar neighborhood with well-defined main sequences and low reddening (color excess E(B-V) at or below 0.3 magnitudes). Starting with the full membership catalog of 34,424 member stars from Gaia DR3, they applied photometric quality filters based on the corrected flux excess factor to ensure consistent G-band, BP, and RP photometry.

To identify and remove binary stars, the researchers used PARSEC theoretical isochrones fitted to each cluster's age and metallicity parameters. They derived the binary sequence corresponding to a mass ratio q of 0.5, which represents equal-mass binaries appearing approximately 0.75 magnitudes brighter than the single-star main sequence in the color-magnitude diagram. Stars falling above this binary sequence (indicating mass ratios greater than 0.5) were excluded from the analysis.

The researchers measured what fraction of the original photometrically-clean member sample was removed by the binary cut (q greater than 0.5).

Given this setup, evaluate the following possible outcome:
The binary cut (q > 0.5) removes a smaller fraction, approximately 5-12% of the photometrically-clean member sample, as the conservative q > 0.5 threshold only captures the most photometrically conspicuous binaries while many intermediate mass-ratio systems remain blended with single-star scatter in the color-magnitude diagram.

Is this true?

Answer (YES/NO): NO